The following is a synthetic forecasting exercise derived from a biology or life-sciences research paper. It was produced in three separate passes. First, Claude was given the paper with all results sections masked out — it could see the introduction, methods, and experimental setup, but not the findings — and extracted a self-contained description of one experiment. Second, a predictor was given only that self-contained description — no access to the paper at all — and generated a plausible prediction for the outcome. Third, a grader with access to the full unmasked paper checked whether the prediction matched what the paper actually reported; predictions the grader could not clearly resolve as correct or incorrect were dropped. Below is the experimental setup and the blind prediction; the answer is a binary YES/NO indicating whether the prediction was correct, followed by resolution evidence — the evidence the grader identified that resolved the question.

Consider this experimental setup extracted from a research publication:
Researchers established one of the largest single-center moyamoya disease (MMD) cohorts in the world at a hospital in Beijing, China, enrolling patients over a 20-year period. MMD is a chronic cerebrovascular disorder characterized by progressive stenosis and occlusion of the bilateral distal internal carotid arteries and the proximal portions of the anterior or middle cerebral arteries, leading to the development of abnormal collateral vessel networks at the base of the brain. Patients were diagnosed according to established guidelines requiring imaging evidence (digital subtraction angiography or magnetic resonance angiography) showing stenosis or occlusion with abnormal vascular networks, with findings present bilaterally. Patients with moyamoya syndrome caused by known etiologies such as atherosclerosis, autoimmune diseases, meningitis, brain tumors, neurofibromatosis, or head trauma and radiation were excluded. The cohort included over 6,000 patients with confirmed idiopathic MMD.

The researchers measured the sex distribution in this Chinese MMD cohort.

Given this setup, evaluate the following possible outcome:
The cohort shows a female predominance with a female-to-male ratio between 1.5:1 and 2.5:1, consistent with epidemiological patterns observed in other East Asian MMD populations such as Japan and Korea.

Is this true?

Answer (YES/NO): NO